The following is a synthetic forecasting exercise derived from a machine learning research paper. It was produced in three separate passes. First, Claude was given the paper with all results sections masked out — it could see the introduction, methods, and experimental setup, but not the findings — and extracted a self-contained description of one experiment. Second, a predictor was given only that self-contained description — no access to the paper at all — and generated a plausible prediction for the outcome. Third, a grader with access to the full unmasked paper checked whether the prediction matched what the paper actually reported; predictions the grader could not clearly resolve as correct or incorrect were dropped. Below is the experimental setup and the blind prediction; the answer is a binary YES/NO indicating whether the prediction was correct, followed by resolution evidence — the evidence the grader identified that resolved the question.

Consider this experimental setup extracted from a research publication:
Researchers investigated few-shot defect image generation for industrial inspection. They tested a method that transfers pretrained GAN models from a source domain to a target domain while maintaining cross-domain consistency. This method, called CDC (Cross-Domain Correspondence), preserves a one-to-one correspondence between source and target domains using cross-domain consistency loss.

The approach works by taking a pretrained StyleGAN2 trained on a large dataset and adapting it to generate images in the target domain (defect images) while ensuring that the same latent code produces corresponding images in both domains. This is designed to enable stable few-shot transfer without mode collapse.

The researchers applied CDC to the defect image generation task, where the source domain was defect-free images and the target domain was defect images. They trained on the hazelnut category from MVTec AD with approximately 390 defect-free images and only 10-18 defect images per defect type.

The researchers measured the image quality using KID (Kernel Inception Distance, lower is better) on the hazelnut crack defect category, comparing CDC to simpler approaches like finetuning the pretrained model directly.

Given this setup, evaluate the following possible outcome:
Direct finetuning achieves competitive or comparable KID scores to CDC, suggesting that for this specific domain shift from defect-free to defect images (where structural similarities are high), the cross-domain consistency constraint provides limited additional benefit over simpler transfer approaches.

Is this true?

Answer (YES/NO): NO